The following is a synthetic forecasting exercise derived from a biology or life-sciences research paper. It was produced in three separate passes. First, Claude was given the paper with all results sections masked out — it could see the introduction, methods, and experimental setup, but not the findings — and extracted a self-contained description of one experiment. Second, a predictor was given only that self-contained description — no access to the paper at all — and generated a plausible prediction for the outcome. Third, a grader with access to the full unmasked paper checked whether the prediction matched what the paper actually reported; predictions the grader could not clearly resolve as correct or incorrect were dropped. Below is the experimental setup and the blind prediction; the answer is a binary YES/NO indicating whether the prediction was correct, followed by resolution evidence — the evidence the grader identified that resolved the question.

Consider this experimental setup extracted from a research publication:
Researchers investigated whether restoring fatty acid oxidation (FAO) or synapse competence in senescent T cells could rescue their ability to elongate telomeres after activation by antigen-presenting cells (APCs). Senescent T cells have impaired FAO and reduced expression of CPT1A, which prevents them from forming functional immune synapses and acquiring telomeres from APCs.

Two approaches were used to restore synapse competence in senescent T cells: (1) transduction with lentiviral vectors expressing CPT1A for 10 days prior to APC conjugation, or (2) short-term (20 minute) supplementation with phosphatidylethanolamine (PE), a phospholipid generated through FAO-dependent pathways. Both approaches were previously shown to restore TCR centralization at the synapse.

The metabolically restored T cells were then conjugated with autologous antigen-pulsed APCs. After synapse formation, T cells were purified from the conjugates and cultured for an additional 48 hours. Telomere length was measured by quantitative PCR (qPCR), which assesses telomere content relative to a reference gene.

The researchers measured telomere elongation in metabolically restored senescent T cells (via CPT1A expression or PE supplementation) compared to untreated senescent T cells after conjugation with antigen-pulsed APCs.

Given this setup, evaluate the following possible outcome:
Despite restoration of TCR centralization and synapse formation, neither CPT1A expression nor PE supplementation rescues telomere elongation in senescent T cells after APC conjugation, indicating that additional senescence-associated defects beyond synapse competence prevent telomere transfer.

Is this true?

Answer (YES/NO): NO